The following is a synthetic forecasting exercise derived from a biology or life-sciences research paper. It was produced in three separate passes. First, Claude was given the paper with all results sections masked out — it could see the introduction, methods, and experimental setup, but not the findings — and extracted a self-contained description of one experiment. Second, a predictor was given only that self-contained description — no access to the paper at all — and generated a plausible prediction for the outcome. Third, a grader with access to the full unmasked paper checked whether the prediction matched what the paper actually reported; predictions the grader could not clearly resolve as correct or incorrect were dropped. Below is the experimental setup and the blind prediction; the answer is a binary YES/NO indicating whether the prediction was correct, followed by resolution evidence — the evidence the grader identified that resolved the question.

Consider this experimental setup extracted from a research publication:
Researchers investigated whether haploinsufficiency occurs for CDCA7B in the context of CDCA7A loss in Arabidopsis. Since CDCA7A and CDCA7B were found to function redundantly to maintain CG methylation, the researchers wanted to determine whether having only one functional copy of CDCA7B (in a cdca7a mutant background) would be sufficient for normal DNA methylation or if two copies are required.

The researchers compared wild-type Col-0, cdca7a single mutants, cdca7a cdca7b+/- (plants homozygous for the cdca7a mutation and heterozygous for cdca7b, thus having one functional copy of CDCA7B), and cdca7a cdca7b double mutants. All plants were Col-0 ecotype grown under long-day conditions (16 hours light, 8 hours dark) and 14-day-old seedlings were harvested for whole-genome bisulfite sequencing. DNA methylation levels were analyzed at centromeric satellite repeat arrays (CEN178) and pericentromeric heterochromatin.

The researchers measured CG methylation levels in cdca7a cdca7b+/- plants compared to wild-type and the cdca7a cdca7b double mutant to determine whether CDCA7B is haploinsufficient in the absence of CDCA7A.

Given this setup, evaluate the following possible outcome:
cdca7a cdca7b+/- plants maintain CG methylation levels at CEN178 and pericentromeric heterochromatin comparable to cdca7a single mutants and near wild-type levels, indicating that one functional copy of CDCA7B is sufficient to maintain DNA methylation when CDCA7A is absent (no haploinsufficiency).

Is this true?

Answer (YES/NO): NO